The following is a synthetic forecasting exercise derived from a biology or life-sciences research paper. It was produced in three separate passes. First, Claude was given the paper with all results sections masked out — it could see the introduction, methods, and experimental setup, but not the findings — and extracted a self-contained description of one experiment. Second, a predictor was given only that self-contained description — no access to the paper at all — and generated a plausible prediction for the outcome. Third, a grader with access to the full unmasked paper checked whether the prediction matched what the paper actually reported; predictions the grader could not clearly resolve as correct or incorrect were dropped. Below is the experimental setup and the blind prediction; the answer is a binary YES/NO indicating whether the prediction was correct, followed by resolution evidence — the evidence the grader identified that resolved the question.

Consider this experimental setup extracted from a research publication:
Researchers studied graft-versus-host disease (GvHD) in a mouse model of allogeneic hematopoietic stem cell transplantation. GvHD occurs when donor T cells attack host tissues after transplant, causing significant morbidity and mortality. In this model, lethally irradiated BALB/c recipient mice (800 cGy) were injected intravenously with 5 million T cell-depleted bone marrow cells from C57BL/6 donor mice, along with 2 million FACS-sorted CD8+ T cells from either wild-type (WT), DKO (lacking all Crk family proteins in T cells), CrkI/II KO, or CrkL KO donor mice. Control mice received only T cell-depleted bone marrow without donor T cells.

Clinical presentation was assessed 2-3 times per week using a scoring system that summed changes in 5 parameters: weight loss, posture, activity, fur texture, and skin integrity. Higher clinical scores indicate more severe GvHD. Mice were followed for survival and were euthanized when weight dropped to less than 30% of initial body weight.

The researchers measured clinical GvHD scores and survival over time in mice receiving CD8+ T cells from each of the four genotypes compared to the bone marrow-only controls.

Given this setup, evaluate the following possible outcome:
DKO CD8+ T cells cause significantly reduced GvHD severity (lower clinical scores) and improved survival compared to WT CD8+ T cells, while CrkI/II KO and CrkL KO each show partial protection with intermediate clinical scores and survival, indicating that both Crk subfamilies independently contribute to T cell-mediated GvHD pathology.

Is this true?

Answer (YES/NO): NO